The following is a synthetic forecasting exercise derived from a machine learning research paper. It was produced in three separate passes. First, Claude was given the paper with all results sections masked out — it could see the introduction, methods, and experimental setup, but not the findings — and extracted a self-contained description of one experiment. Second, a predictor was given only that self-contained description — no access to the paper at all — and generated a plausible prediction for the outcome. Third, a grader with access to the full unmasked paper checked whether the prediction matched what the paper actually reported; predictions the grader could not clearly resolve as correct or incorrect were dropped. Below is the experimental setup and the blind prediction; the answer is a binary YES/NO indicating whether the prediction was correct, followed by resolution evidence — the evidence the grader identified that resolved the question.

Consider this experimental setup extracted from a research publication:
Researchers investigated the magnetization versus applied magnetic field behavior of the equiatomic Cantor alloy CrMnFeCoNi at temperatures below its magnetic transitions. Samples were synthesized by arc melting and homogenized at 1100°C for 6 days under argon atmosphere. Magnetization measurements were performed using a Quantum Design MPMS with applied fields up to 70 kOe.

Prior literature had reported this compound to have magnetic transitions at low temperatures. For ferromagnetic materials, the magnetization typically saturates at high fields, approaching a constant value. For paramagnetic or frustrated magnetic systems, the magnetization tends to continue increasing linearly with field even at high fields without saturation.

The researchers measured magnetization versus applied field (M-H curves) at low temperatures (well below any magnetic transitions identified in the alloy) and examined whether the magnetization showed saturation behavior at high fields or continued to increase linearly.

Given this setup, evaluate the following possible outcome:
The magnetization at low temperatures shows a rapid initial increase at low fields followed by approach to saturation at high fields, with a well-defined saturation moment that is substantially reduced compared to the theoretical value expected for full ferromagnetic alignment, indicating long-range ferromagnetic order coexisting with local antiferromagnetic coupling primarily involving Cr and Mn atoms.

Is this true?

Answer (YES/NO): NO